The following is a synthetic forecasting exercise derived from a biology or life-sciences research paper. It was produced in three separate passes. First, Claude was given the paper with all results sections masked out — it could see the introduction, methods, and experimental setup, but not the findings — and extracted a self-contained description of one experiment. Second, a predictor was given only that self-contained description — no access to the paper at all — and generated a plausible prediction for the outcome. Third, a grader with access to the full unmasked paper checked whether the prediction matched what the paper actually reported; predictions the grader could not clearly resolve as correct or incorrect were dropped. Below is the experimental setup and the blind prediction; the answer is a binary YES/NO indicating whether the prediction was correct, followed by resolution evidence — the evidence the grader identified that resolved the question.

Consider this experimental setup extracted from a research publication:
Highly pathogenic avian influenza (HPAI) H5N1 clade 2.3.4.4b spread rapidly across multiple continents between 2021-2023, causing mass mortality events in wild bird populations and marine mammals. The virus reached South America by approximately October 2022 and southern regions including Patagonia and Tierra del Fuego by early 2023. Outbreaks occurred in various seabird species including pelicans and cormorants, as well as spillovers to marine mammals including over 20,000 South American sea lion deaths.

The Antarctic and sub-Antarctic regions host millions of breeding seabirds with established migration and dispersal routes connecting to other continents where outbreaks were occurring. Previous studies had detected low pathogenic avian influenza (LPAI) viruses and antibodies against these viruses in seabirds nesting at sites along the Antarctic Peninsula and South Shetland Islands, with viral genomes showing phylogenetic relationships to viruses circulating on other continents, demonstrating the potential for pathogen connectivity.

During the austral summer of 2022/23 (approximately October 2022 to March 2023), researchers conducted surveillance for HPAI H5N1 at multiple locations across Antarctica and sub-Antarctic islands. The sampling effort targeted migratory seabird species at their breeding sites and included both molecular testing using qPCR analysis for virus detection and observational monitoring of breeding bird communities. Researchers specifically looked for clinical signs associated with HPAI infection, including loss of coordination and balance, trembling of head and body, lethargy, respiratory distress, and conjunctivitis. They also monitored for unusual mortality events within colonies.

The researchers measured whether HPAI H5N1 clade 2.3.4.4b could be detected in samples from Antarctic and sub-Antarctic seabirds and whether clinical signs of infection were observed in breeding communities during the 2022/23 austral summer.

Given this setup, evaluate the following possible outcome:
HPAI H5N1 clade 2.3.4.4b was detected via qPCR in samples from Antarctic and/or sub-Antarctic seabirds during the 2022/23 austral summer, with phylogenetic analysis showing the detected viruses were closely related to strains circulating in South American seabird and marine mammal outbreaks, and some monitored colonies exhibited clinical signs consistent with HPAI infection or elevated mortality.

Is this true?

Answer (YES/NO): NO